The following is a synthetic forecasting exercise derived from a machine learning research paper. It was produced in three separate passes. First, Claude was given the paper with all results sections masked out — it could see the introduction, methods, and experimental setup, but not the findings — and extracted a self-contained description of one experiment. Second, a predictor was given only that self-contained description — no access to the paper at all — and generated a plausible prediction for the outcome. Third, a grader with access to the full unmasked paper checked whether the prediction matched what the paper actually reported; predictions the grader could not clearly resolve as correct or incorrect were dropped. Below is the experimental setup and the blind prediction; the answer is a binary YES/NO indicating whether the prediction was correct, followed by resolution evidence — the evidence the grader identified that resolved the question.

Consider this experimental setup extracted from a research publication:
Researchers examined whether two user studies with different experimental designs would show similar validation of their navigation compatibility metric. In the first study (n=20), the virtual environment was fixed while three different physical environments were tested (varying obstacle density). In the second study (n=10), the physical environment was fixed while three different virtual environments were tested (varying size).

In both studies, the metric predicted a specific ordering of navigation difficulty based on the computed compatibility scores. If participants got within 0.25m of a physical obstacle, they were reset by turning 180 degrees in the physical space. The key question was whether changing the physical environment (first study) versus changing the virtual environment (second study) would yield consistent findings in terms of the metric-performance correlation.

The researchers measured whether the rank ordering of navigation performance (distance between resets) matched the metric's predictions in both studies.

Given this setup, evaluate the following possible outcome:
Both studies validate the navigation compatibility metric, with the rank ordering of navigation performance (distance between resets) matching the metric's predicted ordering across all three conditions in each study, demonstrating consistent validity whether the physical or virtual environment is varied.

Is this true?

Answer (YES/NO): YES